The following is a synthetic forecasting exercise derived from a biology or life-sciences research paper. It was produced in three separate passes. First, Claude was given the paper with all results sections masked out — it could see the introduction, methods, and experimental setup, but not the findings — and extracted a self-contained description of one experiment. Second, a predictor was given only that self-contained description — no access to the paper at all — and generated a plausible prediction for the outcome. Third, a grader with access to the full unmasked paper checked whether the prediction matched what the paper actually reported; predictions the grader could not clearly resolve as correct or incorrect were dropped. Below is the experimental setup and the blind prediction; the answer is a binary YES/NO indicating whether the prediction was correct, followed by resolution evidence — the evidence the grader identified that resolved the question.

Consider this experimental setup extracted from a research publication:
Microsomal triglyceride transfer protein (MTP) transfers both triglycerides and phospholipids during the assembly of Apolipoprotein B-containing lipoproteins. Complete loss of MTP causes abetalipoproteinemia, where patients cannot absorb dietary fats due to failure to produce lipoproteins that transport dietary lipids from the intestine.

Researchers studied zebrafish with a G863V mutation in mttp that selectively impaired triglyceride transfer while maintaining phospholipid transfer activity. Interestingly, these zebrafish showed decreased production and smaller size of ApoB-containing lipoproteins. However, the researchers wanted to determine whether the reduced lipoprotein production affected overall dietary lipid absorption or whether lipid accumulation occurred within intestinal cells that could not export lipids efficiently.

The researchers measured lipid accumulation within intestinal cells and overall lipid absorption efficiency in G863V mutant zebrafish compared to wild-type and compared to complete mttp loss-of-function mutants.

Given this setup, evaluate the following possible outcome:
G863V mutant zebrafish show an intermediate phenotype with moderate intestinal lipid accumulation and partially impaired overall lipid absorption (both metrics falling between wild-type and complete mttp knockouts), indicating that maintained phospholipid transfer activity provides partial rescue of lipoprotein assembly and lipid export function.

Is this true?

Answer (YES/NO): NO